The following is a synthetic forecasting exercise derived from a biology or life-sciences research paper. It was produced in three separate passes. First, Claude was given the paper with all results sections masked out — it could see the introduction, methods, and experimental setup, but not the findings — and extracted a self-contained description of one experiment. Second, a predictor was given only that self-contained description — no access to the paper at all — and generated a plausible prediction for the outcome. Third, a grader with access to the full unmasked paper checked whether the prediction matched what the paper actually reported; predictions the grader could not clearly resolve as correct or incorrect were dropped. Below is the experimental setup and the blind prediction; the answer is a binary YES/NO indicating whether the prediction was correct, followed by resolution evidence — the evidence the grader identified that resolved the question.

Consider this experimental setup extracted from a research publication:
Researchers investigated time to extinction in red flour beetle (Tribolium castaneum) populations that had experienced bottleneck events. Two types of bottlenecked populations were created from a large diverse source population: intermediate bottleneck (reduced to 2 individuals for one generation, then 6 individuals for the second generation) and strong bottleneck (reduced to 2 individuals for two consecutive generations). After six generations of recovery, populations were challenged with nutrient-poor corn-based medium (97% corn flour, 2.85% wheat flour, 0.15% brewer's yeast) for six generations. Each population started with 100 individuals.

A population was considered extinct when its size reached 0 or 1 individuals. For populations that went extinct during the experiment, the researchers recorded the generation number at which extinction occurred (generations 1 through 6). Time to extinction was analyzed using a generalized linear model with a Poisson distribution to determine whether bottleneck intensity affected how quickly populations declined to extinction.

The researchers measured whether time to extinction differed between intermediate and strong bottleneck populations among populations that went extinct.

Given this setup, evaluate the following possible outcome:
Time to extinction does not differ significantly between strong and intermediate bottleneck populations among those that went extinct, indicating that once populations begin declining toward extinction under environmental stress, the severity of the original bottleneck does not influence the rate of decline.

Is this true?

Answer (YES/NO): YES